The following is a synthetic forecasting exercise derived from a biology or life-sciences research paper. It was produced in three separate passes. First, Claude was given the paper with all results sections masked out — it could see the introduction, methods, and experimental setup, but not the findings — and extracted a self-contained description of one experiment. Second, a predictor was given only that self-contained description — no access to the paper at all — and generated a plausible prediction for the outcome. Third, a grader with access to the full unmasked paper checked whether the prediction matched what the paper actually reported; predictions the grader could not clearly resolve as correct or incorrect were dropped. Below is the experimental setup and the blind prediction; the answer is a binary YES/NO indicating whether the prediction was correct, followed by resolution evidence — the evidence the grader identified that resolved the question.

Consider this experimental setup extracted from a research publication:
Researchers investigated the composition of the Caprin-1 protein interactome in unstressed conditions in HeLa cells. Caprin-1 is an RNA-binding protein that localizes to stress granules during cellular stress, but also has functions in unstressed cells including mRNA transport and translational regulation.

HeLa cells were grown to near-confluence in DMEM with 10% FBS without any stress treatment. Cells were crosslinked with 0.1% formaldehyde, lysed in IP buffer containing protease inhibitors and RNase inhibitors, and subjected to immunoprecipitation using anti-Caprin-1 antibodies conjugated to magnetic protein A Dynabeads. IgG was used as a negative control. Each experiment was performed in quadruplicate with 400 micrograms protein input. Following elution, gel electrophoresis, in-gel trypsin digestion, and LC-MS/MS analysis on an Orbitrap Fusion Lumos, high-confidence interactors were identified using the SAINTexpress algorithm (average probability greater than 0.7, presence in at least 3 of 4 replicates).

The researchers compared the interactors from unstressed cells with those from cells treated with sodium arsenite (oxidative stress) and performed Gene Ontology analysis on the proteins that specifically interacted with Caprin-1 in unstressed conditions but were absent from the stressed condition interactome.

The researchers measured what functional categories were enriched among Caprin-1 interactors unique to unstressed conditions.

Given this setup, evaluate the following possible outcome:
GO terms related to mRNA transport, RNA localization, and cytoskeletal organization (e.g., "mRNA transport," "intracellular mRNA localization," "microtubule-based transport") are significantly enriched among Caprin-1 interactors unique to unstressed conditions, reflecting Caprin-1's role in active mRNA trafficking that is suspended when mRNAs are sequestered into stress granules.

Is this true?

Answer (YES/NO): NO